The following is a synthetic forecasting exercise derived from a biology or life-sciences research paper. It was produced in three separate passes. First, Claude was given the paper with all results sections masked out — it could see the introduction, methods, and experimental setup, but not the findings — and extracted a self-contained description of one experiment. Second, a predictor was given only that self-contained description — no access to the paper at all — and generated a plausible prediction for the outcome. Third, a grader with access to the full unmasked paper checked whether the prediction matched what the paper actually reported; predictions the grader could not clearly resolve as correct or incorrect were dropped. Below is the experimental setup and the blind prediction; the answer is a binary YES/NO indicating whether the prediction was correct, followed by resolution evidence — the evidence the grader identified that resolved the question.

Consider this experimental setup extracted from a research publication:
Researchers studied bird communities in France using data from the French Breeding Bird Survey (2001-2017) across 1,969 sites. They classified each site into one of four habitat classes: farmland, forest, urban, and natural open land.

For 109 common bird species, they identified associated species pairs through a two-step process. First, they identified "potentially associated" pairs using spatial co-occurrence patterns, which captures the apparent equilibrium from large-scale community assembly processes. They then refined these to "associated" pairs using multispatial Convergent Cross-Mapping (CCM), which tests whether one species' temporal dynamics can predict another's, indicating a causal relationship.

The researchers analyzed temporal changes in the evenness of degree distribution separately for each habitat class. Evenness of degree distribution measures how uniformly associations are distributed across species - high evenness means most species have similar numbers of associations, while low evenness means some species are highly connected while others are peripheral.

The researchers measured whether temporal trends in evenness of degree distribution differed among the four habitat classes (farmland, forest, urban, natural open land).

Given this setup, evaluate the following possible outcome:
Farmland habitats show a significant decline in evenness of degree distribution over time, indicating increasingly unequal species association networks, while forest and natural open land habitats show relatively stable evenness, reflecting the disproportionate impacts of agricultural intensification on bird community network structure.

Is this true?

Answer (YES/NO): NO